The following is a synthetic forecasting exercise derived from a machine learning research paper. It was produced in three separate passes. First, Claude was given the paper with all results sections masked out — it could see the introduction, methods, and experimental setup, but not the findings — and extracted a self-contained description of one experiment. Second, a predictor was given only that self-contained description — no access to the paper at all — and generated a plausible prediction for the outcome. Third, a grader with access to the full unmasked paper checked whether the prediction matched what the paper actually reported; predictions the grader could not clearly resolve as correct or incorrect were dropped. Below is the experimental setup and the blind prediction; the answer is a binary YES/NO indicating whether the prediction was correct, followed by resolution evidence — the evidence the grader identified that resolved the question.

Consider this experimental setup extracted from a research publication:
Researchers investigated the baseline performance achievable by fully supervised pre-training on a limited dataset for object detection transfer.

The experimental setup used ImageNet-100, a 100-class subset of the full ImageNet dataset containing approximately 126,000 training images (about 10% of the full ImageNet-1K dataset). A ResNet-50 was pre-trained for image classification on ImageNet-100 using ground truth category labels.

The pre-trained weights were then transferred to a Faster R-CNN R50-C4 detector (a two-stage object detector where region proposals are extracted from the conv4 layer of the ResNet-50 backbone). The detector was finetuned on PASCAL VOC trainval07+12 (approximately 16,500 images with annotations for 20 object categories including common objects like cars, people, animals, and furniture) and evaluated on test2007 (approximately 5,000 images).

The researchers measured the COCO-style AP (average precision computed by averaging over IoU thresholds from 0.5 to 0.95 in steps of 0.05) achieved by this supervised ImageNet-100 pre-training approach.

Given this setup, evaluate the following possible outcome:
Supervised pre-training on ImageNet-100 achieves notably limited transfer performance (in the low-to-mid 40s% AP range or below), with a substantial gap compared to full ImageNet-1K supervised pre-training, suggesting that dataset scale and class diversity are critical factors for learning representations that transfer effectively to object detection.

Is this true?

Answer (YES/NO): YES